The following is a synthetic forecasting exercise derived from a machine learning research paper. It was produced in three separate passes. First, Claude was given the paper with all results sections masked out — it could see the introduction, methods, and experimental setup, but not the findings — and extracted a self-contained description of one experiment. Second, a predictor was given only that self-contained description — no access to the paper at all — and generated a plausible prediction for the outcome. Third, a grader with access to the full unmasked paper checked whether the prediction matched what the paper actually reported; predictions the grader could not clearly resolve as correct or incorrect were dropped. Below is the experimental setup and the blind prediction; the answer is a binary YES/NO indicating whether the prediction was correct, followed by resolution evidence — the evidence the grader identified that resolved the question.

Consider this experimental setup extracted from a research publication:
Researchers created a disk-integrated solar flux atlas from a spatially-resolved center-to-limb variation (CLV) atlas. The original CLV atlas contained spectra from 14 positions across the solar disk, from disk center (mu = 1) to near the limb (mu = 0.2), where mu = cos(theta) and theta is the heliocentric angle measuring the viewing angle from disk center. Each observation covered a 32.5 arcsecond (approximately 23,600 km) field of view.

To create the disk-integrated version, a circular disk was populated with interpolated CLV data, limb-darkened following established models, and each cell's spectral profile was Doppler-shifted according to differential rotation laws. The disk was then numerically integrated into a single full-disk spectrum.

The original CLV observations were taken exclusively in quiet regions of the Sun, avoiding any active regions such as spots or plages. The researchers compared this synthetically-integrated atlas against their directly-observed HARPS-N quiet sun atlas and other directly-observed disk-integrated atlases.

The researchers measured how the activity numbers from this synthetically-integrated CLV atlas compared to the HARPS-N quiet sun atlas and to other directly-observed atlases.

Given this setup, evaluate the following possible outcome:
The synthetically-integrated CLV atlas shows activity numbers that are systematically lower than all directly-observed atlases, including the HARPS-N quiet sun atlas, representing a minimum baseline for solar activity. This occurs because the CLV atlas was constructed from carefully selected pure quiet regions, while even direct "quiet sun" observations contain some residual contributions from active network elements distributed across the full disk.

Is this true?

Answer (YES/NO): NO